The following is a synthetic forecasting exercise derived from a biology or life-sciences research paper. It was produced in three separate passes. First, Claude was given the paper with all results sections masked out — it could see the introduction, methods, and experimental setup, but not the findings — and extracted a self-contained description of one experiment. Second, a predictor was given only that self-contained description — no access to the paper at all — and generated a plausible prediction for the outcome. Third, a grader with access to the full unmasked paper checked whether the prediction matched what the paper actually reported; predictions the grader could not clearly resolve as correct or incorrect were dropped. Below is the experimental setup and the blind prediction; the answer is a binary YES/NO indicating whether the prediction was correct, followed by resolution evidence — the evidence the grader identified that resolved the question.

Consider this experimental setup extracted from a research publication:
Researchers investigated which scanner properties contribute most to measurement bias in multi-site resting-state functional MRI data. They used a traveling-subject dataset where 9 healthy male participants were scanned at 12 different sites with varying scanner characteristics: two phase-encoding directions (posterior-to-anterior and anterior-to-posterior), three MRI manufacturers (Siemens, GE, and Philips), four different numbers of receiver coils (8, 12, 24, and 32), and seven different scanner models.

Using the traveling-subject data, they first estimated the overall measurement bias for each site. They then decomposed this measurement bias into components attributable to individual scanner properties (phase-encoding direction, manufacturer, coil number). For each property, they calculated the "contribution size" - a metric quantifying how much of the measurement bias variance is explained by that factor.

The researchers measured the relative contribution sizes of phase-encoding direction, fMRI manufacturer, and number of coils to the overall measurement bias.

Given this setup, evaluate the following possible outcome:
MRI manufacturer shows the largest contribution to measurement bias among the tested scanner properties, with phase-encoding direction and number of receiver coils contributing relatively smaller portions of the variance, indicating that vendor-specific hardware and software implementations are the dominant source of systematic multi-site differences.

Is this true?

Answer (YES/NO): NO